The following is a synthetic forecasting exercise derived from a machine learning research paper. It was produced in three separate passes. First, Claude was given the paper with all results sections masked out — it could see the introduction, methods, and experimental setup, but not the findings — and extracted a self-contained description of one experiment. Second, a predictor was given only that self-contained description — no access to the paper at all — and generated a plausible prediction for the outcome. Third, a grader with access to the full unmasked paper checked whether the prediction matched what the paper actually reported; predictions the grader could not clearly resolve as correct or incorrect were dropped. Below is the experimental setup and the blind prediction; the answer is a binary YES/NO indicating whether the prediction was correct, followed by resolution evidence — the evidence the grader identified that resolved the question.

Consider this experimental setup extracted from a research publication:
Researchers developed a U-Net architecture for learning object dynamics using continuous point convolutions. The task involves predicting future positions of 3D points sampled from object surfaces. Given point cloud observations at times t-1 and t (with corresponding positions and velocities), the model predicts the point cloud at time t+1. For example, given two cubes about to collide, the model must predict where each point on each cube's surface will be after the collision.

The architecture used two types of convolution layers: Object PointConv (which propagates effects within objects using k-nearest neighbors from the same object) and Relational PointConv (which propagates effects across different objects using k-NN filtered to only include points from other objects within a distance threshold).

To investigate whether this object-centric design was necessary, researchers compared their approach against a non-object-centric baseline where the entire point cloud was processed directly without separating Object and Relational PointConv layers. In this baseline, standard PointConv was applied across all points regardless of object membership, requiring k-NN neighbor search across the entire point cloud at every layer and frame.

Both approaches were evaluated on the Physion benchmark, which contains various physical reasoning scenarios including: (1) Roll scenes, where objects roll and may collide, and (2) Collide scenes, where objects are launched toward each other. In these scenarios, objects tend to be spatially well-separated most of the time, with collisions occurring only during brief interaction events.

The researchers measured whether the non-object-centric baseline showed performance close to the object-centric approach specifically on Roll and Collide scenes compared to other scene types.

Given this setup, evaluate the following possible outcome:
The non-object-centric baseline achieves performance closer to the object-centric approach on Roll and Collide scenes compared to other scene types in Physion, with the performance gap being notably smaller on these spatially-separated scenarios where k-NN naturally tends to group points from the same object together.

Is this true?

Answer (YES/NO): YES